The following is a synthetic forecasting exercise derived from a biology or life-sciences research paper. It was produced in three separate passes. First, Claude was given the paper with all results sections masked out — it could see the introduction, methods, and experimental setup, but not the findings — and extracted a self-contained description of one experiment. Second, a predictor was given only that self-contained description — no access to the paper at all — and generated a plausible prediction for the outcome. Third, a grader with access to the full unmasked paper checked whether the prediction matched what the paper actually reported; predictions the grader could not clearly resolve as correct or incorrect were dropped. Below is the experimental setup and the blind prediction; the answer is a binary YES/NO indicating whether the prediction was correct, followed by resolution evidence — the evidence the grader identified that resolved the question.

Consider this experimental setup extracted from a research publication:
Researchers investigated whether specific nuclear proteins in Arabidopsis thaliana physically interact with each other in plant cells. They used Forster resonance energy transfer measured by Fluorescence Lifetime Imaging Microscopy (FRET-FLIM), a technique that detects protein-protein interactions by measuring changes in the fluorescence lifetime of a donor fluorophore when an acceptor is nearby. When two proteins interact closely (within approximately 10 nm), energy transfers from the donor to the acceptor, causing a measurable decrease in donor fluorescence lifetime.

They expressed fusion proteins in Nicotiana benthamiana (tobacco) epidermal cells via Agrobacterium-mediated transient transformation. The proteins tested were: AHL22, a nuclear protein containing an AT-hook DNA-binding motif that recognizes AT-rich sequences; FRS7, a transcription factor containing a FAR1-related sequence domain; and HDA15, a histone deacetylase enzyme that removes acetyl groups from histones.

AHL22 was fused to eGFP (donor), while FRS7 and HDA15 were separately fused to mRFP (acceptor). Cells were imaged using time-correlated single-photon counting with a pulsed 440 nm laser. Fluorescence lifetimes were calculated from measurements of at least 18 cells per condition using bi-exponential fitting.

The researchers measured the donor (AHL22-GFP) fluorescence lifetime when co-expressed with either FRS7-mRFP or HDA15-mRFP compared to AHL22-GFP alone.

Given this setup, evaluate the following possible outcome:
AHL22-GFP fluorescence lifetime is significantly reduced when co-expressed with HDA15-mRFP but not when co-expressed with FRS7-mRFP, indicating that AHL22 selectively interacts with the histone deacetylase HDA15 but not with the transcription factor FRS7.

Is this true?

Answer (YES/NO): NO